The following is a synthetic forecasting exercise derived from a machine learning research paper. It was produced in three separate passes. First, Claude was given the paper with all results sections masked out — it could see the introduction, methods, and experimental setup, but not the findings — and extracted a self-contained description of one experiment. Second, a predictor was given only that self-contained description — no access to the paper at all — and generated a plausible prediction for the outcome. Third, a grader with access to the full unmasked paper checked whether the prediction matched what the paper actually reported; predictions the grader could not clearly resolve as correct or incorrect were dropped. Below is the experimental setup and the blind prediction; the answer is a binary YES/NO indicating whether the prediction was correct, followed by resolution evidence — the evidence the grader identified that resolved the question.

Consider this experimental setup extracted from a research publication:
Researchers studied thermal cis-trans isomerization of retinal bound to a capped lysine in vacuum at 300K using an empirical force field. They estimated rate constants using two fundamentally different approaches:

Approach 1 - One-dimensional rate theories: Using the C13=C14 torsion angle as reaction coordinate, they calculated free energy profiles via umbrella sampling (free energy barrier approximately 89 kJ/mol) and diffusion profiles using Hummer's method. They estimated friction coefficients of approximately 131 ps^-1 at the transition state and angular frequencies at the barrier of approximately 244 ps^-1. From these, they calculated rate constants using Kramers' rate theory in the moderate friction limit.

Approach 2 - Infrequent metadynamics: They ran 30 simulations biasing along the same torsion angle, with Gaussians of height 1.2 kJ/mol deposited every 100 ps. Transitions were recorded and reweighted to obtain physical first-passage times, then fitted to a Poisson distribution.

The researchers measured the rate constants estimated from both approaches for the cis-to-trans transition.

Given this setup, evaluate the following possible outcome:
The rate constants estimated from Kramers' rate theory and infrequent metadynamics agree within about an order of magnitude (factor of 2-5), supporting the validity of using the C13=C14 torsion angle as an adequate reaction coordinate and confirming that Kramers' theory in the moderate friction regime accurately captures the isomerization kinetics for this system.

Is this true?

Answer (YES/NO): NO